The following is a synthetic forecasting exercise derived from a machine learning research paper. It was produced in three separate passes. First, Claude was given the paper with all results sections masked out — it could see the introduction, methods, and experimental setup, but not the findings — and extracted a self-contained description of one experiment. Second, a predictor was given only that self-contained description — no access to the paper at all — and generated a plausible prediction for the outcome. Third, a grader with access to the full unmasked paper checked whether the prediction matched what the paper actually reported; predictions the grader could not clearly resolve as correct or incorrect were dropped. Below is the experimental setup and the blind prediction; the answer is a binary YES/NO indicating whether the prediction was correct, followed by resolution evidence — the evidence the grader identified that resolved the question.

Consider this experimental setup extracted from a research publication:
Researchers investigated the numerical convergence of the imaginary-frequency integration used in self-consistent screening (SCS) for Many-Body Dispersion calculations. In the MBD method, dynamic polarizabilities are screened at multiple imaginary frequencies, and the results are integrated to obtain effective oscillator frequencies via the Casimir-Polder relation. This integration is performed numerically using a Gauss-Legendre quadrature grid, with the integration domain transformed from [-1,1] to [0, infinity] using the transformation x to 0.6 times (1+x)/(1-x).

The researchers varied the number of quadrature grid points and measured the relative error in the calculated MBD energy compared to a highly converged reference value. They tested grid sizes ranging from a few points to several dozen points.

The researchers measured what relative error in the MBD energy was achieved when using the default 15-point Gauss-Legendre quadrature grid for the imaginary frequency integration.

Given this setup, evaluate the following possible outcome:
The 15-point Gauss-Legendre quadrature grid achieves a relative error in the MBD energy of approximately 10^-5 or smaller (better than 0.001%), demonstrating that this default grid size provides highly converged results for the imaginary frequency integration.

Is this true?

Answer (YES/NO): YES